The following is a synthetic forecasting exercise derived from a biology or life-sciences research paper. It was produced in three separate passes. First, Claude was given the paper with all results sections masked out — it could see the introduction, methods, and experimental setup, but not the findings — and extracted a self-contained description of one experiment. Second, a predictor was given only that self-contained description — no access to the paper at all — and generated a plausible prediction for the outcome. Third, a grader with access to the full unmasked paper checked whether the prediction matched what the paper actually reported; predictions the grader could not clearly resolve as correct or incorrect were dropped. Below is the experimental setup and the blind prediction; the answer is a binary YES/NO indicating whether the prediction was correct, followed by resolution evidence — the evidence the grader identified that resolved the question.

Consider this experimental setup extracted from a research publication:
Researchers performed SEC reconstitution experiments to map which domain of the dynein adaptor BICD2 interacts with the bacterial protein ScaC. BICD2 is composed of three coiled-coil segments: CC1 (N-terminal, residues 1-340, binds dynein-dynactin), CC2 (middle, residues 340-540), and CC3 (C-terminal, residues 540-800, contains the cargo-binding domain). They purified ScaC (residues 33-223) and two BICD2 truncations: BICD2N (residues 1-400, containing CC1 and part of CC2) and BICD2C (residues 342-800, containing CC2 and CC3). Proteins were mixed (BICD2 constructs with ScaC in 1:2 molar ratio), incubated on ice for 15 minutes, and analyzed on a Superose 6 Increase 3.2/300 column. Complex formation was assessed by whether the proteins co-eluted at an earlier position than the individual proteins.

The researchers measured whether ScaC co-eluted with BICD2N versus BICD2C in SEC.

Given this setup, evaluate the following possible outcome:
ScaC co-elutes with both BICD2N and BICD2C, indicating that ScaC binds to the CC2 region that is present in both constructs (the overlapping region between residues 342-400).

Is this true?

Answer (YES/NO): NO